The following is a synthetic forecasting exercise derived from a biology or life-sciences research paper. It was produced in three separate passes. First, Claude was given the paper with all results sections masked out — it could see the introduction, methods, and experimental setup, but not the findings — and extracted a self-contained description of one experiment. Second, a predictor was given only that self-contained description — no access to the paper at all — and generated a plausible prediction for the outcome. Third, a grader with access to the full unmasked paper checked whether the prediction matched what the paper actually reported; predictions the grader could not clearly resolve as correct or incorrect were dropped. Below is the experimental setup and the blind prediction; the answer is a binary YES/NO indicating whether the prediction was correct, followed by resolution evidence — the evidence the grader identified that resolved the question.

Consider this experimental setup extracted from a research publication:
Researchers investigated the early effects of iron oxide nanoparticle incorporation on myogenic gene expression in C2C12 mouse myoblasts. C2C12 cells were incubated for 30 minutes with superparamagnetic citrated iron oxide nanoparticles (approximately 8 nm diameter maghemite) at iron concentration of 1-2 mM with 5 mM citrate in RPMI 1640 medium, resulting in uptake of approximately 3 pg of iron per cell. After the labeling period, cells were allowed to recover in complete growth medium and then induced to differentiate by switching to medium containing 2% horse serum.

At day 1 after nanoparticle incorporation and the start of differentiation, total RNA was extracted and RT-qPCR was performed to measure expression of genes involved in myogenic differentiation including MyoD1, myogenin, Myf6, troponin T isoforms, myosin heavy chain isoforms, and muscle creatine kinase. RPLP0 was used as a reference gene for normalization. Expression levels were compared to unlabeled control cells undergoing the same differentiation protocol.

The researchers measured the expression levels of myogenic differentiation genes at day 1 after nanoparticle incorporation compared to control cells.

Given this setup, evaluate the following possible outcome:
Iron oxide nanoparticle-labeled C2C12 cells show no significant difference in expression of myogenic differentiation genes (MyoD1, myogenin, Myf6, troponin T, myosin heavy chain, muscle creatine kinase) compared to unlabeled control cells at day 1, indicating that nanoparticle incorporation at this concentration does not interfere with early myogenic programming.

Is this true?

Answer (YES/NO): NO